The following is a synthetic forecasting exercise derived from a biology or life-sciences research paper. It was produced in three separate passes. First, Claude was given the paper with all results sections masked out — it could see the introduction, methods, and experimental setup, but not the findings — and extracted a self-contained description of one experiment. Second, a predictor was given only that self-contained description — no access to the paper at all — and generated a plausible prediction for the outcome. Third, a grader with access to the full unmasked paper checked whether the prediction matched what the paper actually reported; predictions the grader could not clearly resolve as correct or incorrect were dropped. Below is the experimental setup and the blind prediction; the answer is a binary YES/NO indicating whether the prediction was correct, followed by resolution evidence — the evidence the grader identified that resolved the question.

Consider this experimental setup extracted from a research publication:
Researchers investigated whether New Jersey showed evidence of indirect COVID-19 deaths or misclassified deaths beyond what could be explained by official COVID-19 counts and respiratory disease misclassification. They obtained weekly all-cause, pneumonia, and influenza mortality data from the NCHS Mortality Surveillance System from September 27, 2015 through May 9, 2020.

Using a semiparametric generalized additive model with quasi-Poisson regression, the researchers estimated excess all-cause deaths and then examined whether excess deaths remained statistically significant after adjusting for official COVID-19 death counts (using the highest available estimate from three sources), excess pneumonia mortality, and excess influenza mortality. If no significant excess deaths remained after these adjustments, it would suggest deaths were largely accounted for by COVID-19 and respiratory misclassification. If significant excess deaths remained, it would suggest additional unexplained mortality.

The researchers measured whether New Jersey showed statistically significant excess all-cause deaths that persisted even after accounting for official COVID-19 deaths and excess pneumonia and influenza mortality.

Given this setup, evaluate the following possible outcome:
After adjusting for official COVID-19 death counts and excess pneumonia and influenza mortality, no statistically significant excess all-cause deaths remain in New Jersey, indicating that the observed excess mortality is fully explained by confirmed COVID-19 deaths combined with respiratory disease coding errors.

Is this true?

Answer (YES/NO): NO